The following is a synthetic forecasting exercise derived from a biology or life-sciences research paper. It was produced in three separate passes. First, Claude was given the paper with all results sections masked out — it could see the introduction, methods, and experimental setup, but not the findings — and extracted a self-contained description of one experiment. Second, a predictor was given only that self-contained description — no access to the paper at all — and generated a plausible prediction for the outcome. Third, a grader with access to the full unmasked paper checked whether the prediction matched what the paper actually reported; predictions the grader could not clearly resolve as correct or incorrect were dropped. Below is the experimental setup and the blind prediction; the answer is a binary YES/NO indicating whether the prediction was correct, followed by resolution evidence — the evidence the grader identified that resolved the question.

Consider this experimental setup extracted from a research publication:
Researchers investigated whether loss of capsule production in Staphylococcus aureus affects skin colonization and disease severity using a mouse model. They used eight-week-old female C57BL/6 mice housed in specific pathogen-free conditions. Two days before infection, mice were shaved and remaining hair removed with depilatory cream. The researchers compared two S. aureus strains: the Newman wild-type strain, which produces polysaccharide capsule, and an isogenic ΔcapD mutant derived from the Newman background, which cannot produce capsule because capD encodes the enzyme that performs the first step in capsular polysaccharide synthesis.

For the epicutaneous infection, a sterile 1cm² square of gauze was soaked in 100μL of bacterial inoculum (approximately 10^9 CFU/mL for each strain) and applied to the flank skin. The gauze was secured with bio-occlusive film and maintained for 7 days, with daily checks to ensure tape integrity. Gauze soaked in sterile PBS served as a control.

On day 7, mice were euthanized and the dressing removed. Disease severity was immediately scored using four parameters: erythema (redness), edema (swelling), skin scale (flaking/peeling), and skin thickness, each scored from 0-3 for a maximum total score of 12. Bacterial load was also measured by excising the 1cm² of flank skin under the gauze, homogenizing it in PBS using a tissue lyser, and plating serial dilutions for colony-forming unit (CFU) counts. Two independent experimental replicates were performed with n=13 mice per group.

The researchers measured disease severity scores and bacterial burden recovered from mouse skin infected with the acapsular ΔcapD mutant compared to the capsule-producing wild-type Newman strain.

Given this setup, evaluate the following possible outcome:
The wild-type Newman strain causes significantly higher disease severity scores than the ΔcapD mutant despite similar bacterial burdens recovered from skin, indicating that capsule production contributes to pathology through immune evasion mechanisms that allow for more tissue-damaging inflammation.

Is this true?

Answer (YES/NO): NO